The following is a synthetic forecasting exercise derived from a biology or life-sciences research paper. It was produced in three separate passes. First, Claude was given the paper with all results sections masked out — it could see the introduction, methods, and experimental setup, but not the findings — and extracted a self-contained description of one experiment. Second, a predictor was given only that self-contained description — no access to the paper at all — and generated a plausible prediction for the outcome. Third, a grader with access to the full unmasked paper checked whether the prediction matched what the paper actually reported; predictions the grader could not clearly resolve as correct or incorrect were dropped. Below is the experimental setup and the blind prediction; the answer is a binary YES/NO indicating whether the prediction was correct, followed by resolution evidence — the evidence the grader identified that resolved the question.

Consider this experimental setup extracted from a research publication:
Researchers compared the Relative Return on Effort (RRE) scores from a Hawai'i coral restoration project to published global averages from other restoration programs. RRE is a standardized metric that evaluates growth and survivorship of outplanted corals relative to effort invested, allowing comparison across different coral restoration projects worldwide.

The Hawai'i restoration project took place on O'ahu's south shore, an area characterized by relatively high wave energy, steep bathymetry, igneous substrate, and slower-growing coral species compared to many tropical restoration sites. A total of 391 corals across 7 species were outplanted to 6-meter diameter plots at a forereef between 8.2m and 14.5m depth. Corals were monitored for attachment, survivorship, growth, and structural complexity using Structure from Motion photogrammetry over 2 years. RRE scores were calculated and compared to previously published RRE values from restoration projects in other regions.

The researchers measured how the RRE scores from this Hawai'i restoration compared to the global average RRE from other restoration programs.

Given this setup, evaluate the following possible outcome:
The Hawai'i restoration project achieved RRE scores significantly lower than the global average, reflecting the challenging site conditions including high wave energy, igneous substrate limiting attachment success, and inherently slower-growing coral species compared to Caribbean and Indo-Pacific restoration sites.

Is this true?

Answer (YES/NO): NO